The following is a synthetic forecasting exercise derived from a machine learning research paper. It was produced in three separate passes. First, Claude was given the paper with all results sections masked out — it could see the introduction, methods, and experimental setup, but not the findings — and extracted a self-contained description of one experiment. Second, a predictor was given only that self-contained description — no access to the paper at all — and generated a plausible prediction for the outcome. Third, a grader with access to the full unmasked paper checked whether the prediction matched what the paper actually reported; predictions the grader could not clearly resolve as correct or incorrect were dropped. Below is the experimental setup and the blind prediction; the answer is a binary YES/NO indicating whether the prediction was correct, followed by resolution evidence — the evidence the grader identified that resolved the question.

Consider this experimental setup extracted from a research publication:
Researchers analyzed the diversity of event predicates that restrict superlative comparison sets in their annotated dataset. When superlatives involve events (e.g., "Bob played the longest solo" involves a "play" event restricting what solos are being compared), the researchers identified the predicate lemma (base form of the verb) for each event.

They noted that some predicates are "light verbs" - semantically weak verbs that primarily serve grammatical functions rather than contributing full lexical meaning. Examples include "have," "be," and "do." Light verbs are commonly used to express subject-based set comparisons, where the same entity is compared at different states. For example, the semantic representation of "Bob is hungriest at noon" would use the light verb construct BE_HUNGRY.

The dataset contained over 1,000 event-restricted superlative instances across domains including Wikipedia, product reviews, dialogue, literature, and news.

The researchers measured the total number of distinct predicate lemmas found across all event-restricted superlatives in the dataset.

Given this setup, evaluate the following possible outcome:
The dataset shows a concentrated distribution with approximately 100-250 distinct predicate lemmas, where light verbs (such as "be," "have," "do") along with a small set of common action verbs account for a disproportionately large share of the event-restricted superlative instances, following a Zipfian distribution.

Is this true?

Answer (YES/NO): NO